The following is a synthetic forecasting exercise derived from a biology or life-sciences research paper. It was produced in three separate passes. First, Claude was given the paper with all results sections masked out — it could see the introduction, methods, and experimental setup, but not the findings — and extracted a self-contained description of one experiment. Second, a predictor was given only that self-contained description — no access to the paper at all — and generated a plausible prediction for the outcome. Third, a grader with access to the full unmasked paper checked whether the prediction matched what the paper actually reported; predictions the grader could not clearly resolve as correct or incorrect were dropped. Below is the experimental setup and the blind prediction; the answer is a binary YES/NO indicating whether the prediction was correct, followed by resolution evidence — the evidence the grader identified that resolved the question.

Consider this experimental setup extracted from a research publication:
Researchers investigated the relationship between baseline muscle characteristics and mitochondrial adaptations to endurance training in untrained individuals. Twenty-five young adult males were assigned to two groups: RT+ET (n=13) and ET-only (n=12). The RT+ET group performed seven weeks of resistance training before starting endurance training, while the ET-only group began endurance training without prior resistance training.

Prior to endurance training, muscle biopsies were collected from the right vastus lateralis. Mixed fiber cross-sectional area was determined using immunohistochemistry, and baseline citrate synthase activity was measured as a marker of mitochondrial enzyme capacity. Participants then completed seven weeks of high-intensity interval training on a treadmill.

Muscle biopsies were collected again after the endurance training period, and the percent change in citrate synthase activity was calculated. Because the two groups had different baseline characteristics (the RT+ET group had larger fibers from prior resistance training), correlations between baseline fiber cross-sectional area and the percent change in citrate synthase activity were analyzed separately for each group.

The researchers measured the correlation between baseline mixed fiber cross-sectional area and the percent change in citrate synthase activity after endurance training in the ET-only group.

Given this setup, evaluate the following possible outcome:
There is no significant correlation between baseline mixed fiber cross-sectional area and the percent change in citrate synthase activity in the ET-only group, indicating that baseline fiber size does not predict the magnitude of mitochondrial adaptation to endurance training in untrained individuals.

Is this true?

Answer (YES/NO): NO